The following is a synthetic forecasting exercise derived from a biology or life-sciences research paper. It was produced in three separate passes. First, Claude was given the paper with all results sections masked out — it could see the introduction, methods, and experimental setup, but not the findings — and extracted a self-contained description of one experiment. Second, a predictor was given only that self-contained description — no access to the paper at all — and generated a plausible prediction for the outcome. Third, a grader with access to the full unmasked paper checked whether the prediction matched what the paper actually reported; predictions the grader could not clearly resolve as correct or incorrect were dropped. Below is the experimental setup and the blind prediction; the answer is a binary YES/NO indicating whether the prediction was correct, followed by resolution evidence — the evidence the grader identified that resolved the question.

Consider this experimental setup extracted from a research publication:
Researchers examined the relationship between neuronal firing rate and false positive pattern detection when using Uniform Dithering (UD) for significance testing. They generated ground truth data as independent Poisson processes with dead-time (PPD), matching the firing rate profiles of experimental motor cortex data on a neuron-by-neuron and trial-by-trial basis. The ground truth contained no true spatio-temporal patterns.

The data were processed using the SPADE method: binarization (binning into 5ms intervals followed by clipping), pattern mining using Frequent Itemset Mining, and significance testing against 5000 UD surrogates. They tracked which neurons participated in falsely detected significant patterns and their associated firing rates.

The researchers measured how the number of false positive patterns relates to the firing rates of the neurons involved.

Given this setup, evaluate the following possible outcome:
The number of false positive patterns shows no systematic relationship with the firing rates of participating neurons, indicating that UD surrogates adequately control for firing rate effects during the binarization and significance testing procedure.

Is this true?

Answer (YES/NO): NO